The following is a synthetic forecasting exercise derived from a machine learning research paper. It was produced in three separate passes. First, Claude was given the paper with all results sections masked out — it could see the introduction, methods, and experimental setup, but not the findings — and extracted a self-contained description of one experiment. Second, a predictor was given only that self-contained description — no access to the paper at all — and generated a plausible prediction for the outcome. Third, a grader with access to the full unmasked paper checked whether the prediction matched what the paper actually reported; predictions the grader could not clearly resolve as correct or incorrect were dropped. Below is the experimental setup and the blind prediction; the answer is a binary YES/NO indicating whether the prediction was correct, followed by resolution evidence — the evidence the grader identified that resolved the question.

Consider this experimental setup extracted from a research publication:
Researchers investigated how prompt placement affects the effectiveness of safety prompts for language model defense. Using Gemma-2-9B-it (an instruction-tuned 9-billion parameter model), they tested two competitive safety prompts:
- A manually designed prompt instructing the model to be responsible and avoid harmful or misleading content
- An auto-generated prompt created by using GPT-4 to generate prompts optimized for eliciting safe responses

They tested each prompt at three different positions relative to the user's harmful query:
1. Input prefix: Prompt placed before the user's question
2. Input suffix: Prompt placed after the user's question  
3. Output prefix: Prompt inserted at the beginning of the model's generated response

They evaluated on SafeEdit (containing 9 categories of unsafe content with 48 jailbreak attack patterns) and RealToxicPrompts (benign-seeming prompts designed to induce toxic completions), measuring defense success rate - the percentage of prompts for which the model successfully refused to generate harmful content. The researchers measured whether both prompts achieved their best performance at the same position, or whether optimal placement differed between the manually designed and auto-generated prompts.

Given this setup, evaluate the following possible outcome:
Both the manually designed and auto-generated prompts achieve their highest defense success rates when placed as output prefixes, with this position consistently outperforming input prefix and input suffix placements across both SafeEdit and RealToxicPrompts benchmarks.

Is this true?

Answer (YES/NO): NO